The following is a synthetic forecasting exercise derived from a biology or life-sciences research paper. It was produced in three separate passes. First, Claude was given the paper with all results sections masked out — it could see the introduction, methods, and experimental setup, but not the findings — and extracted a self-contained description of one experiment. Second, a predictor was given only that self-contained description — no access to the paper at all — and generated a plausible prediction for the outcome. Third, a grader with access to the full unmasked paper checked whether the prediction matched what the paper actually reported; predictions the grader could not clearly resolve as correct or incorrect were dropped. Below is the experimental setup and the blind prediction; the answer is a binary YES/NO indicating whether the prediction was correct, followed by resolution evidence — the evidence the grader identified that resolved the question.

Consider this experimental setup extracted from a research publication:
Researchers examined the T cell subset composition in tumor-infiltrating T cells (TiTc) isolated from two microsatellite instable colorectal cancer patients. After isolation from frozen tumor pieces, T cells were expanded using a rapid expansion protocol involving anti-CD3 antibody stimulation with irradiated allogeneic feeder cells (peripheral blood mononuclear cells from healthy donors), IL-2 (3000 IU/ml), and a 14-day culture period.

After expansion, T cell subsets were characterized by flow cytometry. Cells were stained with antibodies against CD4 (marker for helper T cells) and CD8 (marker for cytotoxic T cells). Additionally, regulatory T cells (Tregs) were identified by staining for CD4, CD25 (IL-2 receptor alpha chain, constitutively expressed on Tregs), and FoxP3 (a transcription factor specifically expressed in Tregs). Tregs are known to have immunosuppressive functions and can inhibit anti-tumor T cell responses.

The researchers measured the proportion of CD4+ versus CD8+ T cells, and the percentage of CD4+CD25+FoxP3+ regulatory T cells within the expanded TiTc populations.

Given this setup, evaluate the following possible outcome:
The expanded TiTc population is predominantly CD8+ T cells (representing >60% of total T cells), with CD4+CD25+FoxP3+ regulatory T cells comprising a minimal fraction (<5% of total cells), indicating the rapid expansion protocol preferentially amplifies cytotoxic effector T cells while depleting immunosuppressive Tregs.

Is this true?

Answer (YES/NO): NO